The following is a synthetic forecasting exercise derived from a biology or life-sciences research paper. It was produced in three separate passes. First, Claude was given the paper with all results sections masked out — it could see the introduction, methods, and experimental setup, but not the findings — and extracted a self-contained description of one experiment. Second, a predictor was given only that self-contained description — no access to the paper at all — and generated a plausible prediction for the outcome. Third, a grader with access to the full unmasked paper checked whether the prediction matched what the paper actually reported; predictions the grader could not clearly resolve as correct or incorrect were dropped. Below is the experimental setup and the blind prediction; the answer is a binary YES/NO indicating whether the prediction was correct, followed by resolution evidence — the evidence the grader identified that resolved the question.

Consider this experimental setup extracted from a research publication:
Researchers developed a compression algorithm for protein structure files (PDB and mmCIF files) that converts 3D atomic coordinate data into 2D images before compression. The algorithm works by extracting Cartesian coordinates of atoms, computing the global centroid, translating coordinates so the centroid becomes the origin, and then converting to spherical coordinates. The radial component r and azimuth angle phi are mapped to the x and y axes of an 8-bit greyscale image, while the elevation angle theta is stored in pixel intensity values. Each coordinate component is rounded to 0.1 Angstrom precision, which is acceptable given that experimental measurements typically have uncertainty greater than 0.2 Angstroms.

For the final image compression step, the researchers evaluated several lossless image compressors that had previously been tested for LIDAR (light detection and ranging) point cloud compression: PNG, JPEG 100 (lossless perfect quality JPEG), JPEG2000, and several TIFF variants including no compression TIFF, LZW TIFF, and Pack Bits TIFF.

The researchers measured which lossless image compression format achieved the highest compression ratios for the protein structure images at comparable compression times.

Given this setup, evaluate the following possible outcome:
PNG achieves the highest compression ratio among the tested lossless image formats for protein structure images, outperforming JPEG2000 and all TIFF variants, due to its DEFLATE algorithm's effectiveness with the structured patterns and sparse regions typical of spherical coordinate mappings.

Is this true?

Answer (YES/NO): YES